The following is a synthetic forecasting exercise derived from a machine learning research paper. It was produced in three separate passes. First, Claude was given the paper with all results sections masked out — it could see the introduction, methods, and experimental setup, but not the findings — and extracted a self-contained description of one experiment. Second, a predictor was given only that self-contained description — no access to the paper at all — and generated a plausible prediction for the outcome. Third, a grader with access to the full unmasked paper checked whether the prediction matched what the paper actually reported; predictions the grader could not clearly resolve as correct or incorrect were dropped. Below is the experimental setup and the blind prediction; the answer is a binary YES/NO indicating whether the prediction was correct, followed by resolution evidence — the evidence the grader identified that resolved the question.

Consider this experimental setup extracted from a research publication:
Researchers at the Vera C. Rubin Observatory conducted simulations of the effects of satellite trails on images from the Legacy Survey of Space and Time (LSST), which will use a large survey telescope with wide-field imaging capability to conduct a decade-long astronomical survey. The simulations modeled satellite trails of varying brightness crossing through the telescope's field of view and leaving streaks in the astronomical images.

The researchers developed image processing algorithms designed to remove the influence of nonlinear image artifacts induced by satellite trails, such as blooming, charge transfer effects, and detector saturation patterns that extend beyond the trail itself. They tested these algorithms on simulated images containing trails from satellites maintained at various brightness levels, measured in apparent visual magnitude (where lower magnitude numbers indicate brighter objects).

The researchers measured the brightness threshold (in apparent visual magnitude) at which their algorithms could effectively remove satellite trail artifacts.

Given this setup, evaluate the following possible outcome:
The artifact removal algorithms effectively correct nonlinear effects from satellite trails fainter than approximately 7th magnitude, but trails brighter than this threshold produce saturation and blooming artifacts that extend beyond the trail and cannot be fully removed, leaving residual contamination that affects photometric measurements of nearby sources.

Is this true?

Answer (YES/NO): YES